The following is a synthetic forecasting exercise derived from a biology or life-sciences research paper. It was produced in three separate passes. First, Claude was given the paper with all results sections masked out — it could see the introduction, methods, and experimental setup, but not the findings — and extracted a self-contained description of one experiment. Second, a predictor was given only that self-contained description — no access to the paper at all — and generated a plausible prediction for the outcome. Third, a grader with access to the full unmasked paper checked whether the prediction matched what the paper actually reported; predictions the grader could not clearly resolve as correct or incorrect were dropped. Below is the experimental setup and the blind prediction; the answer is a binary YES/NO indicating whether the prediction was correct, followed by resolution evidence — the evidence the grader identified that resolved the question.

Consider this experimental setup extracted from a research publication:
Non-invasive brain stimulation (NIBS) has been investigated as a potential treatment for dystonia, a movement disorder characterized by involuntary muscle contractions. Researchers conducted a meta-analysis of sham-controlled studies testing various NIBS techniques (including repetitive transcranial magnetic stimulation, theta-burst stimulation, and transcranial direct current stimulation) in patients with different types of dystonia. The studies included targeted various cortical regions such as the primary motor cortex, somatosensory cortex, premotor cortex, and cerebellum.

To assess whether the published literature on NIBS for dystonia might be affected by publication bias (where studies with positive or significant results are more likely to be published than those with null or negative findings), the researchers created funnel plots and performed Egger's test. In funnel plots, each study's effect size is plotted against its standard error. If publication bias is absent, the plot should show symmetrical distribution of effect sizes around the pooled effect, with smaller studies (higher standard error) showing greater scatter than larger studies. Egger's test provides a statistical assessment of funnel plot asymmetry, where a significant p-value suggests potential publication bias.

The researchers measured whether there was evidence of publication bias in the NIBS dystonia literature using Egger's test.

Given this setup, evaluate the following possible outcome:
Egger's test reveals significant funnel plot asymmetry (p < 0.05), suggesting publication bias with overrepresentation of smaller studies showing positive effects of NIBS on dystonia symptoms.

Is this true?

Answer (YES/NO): NO